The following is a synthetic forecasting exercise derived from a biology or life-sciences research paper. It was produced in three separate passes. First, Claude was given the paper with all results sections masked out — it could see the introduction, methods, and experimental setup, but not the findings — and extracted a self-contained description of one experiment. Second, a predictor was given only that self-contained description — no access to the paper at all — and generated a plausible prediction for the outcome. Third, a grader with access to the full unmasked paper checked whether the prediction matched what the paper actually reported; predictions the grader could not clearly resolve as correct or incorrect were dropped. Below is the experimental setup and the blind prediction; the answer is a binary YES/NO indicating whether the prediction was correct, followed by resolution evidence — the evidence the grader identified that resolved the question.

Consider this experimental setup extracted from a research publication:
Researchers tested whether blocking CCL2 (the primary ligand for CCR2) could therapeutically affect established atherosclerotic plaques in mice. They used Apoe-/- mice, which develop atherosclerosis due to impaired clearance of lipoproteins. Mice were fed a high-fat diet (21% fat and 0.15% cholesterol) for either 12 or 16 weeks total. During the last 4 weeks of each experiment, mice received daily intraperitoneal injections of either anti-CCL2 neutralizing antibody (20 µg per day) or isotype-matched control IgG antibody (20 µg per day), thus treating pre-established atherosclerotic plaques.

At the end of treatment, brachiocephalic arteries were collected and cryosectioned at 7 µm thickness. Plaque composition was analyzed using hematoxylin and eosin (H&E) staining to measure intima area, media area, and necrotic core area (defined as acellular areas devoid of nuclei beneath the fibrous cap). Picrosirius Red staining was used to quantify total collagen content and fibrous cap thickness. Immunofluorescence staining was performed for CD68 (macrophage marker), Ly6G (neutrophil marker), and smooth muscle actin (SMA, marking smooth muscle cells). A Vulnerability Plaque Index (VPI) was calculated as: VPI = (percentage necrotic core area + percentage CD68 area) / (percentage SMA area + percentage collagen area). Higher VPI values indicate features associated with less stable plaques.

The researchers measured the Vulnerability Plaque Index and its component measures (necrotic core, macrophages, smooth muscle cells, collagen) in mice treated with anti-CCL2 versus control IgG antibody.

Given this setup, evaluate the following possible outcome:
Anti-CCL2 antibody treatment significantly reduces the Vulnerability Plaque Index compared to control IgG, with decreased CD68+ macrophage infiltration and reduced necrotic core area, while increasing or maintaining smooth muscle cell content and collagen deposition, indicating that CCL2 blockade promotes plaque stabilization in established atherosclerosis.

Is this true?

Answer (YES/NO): NO